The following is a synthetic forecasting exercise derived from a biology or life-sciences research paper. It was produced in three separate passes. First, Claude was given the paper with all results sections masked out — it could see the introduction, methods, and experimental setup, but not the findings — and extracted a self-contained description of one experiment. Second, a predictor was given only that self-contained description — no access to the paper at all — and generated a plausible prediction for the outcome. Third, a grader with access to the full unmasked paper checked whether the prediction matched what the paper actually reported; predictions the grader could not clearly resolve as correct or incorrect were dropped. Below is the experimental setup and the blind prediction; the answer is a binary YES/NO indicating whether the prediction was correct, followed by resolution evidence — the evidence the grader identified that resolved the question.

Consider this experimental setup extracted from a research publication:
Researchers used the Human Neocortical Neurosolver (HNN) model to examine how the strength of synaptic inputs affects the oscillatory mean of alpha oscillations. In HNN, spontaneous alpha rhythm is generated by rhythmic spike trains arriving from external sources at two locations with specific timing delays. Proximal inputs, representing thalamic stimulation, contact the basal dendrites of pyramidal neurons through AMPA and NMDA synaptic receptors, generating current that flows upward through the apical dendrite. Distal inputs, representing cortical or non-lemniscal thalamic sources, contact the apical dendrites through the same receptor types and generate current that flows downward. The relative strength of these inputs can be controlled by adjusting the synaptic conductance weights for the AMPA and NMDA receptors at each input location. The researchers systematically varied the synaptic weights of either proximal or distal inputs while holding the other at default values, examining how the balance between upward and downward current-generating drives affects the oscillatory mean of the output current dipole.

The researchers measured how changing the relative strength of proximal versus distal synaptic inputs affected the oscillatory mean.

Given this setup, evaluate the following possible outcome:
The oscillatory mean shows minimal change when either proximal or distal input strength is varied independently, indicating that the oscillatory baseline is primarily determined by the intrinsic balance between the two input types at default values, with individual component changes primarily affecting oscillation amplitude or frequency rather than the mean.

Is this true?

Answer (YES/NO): NO